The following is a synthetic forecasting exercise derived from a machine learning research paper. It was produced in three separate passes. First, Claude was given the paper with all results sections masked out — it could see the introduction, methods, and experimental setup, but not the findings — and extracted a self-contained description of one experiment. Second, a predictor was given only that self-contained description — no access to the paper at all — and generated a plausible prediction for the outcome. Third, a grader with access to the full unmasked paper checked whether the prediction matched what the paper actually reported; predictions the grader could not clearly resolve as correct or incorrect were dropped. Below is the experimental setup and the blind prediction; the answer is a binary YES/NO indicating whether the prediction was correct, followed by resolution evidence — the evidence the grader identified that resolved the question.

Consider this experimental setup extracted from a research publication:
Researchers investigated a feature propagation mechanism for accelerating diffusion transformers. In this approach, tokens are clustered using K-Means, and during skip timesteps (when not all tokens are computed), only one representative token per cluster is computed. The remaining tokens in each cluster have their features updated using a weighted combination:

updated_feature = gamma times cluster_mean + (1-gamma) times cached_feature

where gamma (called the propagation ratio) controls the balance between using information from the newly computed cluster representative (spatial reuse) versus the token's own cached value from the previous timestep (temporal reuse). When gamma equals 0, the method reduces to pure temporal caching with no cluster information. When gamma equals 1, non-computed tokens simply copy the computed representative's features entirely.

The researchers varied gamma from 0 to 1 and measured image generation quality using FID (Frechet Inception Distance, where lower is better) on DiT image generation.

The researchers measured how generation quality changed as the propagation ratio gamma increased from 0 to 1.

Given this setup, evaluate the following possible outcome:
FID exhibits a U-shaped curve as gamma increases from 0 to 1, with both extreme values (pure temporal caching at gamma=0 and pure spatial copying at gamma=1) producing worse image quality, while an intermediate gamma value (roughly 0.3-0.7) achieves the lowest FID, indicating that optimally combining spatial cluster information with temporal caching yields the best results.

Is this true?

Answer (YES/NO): NO